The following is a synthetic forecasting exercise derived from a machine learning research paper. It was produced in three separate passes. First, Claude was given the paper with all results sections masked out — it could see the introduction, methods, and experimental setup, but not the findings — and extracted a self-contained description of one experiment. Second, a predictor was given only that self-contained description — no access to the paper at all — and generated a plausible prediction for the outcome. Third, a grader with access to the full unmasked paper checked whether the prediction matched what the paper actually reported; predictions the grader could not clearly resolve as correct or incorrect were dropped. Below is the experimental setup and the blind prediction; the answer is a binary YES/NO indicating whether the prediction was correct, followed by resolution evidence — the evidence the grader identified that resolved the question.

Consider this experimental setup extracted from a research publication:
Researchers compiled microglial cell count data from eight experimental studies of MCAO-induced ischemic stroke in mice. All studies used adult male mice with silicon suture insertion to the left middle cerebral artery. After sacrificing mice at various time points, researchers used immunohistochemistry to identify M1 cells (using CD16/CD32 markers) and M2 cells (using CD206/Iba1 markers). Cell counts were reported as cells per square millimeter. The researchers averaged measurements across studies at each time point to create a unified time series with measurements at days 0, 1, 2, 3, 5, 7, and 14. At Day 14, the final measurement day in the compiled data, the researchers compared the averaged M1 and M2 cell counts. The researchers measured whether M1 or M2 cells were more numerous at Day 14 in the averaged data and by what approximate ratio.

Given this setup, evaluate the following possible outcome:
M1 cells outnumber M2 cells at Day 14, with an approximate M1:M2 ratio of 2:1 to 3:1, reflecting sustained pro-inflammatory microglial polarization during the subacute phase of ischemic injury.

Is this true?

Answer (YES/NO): NO